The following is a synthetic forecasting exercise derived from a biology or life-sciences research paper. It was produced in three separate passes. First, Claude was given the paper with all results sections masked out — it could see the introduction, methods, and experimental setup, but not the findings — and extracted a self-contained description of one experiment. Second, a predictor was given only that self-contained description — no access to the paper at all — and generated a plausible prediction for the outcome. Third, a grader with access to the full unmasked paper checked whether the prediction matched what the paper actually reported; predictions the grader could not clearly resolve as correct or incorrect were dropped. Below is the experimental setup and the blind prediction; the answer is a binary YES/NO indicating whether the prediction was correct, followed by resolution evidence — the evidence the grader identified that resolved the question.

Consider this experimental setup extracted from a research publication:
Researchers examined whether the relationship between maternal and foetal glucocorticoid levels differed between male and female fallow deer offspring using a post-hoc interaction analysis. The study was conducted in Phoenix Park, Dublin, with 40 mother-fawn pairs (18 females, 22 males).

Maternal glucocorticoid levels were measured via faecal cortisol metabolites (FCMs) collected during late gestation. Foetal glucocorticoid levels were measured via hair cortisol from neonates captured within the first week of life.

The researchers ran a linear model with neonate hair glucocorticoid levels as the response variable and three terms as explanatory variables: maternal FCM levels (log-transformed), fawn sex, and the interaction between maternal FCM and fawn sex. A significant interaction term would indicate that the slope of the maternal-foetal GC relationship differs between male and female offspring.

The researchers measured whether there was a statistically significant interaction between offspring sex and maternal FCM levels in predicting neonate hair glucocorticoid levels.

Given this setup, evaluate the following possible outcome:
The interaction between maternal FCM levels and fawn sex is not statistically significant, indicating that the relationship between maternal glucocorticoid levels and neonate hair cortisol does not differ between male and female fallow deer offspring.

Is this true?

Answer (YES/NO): NO